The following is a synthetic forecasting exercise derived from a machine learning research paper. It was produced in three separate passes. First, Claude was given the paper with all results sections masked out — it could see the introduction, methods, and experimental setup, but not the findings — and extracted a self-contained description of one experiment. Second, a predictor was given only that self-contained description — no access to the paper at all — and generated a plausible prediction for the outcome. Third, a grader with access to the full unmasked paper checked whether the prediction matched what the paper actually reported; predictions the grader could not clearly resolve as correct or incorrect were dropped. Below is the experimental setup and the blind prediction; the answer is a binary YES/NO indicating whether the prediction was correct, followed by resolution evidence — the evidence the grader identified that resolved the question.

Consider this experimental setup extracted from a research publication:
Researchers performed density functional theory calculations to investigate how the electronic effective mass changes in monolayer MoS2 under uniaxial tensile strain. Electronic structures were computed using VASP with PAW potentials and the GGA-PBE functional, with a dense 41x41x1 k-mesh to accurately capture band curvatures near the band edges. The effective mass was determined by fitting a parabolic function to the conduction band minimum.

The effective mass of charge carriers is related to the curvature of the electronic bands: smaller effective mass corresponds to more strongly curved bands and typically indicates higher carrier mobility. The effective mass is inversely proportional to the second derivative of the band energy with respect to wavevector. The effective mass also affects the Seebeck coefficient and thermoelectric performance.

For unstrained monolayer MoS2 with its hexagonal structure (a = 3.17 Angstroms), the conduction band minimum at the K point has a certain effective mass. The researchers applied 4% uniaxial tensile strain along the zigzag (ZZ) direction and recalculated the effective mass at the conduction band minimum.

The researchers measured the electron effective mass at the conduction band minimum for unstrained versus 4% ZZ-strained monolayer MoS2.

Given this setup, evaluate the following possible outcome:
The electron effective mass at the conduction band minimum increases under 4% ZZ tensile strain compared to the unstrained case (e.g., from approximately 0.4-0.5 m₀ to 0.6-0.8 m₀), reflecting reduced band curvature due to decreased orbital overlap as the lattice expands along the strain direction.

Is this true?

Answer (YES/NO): NO